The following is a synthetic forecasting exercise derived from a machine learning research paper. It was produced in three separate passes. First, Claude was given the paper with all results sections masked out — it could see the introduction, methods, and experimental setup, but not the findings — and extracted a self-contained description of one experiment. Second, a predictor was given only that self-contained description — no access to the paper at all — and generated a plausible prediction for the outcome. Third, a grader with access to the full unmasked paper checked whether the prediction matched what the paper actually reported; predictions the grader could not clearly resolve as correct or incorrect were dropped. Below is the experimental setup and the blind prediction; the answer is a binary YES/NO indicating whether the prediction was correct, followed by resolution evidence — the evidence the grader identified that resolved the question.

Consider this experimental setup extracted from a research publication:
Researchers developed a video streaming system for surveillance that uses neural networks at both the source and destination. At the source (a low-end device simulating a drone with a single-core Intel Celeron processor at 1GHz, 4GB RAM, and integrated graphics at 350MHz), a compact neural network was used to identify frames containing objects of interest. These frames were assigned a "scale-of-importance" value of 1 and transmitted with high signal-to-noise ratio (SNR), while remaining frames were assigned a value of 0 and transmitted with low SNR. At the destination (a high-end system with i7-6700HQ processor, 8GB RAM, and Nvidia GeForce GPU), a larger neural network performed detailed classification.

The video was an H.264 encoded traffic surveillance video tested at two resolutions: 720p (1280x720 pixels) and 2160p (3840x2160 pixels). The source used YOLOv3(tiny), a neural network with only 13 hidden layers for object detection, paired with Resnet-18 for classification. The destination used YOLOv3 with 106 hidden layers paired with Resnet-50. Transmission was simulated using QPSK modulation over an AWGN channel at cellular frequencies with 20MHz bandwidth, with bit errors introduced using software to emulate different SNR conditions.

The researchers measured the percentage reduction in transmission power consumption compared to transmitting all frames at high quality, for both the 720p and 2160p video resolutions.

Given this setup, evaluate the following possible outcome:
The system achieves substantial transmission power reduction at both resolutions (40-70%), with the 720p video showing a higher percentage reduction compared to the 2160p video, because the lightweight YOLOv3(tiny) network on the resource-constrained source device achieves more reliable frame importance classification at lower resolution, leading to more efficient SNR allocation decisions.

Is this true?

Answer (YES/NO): NO